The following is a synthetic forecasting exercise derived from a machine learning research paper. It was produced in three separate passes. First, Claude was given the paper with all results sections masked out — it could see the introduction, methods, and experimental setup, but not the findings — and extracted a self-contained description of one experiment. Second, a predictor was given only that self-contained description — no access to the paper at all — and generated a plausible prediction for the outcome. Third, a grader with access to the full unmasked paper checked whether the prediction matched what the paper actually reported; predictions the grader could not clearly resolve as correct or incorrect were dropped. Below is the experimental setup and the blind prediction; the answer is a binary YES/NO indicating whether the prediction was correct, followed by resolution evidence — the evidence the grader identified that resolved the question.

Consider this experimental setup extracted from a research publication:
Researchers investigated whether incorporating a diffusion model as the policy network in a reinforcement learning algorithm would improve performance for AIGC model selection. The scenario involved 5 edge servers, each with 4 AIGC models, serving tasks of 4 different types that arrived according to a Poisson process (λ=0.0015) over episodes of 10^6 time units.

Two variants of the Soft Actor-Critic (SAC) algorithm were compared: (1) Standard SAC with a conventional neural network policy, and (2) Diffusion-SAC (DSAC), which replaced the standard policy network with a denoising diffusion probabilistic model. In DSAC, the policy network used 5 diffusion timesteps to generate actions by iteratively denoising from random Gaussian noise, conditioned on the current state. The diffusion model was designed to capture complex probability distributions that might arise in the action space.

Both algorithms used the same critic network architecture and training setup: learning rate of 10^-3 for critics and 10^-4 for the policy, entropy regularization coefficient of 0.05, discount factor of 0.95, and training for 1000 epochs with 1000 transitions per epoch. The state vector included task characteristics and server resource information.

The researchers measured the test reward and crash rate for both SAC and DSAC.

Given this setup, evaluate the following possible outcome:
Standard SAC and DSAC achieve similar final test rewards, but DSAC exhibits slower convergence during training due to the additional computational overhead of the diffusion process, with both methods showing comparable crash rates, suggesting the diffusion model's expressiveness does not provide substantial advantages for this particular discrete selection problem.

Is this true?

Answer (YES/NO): NO